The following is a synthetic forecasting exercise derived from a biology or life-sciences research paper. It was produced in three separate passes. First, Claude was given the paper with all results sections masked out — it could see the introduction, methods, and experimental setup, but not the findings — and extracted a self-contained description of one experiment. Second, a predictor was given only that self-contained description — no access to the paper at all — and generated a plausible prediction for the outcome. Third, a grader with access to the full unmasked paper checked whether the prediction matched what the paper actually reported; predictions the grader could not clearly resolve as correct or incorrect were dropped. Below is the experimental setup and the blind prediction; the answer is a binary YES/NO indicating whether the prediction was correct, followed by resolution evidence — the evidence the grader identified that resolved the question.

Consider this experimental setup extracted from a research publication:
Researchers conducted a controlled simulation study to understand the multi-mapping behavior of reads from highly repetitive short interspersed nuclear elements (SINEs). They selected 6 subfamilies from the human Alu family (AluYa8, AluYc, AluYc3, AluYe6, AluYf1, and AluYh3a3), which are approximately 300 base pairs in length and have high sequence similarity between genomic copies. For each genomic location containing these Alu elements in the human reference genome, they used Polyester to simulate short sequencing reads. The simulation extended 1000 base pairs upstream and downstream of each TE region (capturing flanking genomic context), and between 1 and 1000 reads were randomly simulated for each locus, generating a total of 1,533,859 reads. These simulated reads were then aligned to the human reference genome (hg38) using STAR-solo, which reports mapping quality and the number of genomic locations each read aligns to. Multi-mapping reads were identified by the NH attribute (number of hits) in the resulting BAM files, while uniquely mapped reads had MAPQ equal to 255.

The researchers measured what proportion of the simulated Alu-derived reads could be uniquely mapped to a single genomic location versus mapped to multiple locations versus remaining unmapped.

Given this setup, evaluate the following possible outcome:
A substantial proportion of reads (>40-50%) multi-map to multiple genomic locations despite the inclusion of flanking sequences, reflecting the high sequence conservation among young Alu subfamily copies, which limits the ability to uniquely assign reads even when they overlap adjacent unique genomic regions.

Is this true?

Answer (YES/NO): NO